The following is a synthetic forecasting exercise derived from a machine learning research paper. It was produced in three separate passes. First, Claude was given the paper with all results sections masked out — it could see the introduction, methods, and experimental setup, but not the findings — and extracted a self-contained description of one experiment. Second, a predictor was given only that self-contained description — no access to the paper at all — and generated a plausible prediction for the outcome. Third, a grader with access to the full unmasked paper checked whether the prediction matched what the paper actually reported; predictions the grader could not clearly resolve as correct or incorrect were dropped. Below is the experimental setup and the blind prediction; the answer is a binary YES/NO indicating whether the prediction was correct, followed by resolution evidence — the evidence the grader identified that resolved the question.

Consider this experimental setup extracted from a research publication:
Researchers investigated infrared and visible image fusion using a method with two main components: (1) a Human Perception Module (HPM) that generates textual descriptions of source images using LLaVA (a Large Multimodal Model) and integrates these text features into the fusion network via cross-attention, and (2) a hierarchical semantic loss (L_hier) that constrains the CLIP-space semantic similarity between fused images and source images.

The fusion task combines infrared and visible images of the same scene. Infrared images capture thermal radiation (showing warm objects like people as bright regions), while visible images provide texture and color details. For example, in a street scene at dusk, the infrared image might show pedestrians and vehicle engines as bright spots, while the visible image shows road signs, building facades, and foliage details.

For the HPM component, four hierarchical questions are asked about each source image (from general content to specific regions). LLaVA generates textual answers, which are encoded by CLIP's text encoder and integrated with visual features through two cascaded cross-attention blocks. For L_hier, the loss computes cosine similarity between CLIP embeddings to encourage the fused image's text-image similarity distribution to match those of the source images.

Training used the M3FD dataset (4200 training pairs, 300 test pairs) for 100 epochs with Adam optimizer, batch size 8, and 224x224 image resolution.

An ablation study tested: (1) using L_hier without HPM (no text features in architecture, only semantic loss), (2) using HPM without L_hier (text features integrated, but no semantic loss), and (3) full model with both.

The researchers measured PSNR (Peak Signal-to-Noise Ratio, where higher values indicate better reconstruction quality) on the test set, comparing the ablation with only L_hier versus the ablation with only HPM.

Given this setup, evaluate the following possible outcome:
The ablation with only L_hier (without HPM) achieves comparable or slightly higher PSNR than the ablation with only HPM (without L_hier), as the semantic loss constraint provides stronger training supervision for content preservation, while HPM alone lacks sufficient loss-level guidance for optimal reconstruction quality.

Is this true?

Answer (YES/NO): YES